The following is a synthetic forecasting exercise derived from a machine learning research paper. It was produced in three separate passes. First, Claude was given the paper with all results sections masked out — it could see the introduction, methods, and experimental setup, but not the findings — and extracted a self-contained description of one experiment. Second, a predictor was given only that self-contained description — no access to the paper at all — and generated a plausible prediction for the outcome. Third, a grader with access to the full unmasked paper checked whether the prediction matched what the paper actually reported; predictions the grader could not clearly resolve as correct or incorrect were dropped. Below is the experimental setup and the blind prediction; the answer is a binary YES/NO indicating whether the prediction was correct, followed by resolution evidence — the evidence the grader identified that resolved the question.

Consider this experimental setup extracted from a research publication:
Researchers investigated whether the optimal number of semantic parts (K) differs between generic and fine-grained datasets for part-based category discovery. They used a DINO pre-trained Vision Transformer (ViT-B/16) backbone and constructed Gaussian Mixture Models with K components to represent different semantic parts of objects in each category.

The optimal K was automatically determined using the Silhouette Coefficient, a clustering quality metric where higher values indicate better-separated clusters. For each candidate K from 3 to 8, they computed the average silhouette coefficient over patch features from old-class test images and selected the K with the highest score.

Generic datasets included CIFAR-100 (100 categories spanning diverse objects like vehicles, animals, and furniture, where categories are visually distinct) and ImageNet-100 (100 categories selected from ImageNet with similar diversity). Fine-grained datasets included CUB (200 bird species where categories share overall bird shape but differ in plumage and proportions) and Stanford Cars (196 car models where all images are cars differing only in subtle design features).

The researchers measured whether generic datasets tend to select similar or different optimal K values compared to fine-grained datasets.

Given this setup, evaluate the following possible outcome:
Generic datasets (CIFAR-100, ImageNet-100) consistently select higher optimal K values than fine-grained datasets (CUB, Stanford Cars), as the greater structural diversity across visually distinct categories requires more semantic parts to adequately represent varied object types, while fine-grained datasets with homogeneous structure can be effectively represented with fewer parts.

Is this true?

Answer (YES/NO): NO